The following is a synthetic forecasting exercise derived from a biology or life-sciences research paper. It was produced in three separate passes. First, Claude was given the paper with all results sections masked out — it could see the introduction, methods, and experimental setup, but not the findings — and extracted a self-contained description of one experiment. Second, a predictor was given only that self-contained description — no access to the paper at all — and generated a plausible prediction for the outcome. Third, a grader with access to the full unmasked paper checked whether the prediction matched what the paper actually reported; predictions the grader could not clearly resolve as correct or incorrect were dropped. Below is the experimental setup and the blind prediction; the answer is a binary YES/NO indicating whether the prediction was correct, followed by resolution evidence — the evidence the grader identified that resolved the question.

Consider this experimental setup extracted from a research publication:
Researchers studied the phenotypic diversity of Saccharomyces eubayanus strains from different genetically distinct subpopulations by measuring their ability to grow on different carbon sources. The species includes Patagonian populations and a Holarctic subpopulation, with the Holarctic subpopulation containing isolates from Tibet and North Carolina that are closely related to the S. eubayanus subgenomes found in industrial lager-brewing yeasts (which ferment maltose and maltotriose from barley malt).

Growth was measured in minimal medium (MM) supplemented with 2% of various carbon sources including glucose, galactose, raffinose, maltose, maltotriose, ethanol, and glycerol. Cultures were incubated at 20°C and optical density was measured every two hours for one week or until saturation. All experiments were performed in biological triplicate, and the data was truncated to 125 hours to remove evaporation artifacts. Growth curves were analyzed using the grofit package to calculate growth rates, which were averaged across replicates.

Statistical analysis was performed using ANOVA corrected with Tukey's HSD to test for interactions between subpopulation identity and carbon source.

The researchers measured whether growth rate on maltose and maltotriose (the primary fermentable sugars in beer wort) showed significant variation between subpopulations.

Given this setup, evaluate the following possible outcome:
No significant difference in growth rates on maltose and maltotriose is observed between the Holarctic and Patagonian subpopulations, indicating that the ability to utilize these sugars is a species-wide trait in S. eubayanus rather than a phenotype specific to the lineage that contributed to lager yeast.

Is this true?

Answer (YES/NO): NO